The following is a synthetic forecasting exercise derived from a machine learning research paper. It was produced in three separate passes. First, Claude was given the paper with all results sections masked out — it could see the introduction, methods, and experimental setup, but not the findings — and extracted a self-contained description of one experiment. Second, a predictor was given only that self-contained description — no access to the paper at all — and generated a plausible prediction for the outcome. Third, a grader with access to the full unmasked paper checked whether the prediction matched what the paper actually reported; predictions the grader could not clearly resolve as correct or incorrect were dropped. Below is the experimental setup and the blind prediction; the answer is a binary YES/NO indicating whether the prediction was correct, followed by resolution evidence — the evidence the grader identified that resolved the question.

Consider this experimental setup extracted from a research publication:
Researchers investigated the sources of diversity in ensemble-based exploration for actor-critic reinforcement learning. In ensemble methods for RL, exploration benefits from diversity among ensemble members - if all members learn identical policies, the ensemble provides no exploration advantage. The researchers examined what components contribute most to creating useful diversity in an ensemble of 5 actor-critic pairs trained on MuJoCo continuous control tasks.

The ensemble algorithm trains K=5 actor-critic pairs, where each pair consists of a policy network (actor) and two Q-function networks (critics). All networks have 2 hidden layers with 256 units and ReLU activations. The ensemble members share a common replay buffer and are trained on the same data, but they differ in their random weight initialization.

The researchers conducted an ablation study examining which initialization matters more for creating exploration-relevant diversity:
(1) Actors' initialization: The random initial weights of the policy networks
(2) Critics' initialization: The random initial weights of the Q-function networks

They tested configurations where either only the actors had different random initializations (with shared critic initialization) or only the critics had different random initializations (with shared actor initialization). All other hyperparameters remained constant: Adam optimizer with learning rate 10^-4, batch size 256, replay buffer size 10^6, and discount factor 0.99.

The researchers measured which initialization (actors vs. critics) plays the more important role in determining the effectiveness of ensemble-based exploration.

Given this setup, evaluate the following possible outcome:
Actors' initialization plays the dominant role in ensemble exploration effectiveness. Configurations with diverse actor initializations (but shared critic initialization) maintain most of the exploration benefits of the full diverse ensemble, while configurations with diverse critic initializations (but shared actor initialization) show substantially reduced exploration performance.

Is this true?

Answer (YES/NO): NO